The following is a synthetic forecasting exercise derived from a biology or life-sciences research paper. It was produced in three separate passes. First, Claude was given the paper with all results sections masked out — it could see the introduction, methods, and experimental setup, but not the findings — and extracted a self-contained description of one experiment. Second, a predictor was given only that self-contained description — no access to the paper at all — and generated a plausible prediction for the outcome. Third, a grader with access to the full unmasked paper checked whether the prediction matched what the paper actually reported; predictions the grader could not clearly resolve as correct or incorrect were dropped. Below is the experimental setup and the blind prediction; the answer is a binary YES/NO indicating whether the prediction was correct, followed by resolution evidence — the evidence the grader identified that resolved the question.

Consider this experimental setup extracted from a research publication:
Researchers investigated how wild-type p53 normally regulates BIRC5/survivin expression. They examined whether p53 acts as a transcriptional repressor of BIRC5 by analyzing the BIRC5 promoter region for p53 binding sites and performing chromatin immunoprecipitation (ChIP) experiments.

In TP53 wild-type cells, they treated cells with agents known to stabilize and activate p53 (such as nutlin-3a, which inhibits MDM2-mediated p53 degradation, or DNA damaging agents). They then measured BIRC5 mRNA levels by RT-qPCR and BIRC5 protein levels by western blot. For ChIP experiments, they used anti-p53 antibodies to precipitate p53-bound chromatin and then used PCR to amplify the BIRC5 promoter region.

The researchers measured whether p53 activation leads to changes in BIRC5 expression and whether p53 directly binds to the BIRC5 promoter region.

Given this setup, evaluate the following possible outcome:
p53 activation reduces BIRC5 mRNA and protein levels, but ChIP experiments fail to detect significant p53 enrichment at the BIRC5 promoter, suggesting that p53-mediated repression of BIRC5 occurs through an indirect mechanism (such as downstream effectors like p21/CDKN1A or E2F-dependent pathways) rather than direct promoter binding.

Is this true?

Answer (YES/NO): YES